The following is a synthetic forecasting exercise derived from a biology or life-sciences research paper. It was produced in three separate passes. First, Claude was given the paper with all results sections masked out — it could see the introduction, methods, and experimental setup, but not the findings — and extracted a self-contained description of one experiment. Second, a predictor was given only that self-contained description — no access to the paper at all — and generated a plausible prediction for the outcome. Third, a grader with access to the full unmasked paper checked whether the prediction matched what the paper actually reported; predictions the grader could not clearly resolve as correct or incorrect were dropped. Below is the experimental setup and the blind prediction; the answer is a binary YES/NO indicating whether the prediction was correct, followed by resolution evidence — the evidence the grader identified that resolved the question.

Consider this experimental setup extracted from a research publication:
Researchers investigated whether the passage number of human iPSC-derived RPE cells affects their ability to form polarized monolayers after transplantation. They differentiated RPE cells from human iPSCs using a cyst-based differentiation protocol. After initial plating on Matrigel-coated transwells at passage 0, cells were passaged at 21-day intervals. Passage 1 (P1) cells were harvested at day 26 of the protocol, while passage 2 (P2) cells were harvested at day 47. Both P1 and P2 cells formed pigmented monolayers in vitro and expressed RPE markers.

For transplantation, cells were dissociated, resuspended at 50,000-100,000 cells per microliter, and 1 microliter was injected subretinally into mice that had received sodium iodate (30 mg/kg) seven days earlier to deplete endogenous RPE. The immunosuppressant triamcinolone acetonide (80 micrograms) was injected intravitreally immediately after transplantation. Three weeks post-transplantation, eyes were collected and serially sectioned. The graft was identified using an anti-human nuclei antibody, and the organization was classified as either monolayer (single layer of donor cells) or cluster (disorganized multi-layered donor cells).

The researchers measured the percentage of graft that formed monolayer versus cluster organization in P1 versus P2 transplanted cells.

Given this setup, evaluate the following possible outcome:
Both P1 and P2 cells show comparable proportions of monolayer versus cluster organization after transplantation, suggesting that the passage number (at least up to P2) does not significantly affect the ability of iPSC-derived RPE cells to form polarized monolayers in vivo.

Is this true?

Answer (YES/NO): NO